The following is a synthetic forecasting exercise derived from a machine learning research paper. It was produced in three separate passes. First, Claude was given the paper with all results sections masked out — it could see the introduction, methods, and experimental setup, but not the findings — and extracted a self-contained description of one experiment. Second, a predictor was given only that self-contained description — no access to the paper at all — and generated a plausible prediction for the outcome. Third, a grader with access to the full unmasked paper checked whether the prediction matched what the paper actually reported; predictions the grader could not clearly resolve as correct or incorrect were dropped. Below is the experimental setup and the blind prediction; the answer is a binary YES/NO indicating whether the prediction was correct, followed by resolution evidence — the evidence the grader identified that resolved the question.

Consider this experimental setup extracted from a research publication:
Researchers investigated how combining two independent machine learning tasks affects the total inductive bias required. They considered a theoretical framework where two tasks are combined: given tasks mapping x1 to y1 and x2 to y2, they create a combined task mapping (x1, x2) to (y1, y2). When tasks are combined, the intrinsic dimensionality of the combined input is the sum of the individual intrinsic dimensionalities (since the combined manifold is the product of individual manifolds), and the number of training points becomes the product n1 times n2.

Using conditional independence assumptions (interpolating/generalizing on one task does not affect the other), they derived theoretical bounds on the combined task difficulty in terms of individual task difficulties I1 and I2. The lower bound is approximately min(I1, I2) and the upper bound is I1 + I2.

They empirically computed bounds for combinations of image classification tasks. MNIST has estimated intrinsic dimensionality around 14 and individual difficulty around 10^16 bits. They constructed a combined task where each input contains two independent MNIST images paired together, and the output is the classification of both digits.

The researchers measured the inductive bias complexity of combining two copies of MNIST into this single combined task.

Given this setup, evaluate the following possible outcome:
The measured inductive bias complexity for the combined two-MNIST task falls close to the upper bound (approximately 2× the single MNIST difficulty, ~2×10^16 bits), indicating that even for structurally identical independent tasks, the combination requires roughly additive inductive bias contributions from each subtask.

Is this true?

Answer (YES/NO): NO